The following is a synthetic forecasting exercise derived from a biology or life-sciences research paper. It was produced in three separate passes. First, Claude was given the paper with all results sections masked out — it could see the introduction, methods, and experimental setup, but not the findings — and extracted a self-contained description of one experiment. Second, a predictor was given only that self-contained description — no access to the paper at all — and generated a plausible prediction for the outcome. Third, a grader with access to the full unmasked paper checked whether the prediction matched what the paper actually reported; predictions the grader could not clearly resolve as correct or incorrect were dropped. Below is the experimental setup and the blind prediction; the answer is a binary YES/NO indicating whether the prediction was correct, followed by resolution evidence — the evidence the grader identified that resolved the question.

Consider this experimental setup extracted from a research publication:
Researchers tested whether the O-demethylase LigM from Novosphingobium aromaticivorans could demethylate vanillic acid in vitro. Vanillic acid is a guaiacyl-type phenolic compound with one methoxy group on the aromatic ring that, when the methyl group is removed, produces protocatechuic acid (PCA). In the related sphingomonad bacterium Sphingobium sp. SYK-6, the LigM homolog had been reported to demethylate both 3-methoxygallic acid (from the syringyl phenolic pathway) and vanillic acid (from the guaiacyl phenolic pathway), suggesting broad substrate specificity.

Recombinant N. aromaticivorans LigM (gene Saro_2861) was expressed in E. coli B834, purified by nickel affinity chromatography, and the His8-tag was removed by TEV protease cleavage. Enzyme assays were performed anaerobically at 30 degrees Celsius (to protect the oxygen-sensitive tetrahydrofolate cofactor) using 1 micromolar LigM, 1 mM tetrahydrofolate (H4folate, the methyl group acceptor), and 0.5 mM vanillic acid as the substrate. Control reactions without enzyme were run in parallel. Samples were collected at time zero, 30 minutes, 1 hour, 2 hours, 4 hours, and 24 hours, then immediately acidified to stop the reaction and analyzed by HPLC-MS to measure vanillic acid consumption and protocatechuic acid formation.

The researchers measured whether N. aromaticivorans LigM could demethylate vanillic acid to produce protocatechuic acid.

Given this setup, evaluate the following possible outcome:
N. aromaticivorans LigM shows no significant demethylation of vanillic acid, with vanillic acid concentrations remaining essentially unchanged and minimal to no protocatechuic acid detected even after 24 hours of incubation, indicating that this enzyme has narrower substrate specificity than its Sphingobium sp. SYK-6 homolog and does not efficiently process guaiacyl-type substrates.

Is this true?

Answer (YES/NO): NO